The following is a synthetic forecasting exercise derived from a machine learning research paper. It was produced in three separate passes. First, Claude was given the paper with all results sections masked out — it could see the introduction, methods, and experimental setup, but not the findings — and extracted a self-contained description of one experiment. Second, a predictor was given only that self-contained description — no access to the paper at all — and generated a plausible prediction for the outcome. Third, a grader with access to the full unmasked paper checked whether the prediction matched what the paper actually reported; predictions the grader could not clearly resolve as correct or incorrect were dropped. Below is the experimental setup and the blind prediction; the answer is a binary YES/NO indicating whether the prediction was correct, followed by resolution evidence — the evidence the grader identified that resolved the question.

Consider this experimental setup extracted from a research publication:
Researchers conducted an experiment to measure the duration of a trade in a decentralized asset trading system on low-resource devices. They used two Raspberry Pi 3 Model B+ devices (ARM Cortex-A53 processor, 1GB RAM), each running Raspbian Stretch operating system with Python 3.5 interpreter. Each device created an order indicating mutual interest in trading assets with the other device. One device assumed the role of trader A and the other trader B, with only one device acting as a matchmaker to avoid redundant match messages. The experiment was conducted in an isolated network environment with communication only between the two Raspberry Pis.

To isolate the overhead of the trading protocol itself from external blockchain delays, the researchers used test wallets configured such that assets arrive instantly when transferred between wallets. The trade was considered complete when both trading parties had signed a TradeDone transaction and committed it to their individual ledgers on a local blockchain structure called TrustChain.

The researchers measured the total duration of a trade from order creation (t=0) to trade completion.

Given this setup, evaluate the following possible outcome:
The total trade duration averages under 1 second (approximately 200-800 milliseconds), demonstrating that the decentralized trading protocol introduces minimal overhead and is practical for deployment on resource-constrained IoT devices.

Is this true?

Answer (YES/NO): YES